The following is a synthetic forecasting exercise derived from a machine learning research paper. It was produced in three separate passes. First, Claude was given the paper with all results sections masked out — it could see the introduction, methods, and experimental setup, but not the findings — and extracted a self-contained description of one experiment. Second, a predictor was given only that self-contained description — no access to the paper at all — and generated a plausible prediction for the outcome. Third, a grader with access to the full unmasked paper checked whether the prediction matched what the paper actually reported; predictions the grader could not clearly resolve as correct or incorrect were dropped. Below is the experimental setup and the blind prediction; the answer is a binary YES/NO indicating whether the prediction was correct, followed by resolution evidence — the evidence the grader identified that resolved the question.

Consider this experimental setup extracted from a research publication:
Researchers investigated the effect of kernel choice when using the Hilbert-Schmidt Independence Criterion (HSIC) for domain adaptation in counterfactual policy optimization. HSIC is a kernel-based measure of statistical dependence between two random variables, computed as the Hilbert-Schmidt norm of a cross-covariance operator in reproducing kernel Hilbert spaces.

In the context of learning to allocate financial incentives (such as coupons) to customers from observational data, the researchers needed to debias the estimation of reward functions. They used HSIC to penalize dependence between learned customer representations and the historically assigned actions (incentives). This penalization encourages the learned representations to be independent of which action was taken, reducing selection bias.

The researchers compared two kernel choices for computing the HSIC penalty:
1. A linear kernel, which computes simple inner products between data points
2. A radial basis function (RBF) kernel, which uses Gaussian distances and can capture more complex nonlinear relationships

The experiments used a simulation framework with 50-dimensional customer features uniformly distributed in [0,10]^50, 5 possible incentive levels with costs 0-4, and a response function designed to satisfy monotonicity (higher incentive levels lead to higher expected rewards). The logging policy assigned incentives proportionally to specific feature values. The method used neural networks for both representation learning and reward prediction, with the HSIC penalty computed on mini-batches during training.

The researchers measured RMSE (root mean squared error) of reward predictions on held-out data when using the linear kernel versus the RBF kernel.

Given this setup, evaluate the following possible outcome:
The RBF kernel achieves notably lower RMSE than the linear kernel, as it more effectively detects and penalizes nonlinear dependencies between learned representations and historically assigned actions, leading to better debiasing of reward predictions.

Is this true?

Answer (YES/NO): NO